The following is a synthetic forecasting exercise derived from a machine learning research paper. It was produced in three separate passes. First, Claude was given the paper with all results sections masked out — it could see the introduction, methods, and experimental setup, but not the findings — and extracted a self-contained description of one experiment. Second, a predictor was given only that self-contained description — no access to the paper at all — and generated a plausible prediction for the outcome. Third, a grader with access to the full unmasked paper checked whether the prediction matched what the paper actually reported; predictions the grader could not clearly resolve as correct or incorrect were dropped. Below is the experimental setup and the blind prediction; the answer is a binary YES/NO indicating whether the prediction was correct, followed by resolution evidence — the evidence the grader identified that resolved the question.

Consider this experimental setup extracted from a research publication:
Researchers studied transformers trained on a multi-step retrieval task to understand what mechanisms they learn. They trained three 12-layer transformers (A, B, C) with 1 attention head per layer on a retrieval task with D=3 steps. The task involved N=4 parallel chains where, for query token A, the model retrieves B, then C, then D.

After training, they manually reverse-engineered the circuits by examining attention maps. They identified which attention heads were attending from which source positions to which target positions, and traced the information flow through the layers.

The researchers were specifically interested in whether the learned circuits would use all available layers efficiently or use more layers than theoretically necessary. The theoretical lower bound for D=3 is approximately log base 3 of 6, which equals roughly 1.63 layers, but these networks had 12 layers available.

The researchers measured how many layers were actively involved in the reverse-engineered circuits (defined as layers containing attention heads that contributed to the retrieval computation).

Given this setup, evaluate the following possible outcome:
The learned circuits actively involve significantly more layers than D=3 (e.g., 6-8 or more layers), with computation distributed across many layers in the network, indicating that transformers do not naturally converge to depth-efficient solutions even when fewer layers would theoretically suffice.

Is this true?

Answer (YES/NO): NO